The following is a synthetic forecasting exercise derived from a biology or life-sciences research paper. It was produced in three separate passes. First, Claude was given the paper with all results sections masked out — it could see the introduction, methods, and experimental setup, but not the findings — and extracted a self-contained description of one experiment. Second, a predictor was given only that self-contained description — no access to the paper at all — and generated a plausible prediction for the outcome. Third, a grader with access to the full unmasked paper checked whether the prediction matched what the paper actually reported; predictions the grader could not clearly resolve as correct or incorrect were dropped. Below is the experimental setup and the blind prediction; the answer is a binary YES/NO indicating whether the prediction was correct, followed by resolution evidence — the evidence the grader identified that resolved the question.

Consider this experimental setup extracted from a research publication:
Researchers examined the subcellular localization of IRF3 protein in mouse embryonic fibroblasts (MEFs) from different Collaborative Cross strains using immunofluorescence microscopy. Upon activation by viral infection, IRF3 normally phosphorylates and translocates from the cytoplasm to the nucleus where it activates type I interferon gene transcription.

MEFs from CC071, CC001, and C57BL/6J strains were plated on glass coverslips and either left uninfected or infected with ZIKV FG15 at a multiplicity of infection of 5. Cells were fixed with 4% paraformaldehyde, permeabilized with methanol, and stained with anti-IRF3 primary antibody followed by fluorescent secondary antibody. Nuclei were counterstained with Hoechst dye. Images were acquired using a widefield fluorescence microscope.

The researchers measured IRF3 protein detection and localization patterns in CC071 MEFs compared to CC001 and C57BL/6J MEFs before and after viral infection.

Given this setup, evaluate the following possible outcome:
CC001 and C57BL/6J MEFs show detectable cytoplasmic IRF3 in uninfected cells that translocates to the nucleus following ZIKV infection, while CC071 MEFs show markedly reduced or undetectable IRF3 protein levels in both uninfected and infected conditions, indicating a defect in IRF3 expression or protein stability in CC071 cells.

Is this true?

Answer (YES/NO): YES